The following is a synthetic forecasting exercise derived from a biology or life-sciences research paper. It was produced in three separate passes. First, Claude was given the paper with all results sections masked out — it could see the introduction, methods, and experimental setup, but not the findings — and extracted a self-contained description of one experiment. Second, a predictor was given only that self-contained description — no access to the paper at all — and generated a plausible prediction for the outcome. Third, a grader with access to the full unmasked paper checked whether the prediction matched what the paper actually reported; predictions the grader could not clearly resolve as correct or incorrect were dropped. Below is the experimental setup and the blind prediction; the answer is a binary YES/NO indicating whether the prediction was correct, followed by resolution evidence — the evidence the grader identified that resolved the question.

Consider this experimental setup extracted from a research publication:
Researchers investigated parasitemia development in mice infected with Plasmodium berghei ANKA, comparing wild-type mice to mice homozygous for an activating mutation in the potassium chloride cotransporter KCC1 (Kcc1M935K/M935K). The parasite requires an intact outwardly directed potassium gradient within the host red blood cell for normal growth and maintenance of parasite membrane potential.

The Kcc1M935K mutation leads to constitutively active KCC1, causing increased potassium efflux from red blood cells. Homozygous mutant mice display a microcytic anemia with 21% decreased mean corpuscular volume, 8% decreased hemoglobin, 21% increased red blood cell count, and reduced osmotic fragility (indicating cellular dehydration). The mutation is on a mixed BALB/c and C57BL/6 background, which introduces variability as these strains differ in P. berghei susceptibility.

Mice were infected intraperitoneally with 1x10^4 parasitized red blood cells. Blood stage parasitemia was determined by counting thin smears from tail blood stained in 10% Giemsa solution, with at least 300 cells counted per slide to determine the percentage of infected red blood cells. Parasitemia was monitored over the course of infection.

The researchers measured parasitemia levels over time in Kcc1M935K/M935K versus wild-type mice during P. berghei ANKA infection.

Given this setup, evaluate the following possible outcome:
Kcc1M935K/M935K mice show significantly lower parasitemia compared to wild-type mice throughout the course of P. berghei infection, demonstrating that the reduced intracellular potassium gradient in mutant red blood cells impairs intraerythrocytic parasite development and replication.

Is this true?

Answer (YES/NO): NO